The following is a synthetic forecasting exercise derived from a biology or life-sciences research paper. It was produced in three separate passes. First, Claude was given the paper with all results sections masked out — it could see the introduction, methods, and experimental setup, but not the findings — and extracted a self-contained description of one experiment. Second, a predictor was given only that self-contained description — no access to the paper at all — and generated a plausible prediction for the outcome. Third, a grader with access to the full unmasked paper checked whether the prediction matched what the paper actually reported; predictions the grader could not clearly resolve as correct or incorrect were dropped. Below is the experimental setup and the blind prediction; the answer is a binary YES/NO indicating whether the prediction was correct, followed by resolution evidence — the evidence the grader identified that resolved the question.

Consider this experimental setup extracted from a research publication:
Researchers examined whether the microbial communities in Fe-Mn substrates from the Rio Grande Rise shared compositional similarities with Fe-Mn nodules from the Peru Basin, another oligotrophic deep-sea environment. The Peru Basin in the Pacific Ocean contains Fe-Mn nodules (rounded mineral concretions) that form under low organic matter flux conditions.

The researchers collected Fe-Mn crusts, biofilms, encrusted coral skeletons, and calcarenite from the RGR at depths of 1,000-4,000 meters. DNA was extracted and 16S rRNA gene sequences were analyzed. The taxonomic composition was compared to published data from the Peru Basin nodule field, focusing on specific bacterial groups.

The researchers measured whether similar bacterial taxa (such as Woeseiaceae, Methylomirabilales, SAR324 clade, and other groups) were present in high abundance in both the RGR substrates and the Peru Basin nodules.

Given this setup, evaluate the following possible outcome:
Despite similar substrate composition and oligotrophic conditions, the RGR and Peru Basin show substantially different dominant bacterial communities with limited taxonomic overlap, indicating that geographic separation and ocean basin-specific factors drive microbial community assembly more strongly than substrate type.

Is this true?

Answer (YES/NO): NO